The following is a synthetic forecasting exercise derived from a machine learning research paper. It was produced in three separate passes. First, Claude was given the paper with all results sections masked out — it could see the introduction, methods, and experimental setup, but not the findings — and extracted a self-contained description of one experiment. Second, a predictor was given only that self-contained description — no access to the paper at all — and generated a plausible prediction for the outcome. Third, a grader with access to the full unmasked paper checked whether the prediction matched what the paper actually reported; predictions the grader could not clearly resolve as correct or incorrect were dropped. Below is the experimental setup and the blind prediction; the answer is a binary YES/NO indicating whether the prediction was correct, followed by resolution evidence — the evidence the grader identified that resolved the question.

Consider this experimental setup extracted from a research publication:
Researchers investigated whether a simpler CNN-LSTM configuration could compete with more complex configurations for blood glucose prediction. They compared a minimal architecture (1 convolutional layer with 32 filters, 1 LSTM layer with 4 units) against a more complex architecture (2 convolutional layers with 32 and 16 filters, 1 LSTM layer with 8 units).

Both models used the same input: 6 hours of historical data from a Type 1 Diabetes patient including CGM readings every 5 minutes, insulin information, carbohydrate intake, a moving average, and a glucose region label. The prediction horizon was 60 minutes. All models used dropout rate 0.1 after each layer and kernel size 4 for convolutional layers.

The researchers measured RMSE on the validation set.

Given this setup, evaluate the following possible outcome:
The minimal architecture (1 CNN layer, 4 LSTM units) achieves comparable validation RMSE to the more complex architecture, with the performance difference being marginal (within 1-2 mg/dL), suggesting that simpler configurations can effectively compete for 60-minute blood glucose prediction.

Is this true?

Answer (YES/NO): NO